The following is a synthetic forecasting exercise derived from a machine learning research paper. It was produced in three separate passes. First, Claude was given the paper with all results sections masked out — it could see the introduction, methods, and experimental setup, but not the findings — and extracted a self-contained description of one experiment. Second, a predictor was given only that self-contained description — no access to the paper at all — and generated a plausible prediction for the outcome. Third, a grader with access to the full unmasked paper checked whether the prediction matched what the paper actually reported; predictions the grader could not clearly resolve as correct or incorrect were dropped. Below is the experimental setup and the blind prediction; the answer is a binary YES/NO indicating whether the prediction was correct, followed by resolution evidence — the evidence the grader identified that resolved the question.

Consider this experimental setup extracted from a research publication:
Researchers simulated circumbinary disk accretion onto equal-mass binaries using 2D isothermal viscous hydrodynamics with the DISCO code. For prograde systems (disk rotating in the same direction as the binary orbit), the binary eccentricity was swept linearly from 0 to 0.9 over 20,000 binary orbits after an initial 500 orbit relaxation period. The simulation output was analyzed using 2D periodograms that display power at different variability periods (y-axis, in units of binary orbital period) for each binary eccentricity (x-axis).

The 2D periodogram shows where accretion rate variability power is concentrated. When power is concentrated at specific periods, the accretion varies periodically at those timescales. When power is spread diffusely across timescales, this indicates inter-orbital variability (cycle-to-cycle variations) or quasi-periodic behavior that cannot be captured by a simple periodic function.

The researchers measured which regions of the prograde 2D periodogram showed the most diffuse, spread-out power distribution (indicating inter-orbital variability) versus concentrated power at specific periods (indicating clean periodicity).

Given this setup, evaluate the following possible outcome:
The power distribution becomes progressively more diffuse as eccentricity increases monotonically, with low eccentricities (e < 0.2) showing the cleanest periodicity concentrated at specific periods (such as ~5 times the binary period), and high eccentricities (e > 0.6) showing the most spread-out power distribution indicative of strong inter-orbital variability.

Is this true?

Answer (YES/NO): NO